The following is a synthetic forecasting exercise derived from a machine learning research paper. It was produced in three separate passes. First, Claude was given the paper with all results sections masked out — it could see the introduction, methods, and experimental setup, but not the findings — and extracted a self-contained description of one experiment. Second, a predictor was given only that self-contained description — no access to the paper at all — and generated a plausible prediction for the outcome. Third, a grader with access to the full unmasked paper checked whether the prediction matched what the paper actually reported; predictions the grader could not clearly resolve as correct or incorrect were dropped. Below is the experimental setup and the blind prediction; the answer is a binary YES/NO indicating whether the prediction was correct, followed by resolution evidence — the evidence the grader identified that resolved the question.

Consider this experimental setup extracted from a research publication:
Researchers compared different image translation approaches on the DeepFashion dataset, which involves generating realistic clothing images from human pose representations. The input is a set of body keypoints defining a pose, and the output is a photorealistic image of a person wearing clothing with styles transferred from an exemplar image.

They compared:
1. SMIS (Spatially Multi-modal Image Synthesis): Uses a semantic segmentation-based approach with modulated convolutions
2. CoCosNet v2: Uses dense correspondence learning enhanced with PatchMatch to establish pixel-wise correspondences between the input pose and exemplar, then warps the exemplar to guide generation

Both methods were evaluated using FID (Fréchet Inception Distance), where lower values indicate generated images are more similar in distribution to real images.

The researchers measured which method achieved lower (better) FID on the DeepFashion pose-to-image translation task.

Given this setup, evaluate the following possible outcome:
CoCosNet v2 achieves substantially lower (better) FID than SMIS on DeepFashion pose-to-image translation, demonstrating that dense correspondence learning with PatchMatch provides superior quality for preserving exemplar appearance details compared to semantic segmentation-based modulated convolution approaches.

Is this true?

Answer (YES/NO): YES